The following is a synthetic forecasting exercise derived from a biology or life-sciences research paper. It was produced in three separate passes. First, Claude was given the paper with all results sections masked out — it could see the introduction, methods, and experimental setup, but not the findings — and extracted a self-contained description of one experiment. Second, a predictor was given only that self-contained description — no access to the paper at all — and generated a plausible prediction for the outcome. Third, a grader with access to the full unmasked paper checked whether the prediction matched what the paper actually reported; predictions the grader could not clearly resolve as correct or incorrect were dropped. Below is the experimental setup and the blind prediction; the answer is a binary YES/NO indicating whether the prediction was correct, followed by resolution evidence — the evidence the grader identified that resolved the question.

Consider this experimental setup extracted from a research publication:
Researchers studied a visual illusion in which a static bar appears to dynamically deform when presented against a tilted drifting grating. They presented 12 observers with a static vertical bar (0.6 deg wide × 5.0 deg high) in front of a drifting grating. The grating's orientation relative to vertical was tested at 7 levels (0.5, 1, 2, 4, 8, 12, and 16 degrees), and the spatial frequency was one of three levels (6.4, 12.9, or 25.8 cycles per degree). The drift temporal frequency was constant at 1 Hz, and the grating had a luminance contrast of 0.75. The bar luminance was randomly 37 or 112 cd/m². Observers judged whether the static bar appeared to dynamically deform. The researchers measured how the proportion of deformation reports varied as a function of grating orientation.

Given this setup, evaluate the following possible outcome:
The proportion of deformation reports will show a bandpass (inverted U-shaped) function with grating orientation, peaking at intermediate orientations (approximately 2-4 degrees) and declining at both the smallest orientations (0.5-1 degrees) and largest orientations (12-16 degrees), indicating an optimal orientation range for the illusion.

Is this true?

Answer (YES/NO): NO